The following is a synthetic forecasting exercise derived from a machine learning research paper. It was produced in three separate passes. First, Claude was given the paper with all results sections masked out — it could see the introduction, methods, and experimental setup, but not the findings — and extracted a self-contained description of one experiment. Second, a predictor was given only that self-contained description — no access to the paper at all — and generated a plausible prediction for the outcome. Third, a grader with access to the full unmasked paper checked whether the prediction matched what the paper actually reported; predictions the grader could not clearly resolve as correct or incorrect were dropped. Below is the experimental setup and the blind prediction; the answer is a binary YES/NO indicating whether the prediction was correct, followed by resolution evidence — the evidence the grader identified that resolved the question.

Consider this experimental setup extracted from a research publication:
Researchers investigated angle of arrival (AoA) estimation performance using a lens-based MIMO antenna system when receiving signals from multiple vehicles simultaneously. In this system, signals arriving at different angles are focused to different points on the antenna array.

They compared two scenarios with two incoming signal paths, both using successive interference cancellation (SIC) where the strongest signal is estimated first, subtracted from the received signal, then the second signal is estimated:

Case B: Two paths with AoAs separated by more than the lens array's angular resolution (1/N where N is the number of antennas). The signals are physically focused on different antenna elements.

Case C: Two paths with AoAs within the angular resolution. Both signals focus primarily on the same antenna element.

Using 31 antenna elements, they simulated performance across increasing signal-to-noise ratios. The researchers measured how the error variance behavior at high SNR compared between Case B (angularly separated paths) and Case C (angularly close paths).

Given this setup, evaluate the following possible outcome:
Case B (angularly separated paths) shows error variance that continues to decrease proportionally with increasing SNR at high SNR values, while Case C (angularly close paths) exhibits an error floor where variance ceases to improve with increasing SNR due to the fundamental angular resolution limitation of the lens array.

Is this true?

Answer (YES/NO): NO